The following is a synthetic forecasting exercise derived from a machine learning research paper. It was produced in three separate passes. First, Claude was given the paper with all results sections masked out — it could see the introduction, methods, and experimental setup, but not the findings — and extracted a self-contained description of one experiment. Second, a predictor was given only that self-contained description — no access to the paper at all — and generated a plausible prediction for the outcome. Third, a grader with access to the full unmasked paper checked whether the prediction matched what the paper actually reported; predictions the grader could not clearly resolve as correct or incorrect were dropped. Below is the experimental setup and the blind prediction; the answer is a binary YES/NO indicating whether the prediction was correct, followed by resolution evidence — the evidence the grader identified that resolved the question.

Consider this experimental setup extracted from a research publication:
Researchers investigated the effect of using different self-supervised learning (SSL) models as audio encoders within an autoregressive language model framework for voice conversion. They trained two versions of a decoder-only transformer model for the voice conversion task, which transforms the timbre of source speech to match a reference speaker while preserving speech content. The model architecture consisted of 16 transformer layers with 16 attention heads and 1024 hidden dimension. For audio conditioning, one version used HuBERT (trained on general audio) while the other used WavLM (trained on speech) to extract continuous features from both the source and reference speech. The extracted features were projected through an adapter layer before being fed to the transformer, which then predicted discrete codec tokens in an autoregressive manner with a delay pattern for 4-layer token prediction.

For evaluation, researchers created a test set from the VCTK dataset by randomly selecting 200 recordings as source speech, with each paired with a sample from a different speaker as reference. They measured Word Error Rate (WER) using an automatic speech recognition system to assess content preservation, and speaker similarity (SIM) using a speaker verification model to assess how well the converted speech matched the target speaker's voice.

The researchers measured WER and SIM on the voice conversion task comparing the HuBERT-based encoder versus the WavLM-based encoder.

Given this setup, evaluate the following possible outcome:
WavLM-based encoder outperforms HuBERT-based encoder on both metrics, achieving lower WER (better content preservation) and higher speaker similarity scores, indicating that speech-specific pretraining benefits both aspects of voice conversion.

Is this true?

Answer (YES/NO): YES